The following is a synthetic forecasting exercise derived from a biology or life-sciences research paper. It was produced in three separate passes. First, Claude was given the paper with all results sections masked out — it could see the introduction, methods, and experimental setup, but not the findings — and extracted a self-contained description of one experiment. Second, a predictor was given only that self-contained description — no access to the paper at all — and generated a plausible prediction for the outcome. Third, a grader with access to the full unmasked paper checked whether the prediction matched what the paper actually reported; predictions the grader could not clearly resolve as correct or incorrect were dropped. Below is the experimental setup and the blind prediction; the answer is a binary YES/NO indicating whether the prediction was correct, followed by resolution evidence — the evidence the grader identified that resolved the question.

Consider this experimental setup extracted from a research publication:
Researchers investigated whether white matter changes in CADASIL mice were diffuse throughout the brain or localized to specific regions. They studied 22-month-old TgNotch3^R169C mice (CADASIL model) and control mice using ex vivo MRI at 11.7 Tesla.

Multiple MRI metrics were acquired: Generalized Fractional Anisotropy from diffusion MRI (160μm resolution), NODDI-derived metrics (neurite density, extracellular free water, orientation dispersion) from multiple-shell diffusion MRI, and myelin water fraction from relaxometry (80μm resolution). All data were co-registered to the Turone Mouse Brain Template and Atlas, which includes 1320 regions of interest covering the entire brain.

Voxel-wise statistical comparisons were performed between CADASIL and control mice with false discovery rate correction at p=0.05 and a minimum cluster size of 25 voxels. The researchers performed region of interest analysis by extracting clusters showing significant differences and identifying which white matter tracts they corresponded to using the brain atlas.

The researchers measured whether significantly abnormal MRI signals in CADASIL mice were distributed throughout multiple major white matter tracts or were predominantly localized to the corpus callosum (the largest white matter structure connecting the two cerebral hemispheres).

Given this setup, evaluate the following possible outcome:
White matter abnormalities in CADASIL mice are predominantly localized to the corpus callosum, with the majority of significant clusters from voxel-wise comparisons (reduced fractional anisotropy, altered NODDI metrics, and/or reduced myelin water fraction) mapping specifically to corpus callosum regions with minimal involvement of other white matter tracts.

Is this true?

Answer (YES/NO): NO